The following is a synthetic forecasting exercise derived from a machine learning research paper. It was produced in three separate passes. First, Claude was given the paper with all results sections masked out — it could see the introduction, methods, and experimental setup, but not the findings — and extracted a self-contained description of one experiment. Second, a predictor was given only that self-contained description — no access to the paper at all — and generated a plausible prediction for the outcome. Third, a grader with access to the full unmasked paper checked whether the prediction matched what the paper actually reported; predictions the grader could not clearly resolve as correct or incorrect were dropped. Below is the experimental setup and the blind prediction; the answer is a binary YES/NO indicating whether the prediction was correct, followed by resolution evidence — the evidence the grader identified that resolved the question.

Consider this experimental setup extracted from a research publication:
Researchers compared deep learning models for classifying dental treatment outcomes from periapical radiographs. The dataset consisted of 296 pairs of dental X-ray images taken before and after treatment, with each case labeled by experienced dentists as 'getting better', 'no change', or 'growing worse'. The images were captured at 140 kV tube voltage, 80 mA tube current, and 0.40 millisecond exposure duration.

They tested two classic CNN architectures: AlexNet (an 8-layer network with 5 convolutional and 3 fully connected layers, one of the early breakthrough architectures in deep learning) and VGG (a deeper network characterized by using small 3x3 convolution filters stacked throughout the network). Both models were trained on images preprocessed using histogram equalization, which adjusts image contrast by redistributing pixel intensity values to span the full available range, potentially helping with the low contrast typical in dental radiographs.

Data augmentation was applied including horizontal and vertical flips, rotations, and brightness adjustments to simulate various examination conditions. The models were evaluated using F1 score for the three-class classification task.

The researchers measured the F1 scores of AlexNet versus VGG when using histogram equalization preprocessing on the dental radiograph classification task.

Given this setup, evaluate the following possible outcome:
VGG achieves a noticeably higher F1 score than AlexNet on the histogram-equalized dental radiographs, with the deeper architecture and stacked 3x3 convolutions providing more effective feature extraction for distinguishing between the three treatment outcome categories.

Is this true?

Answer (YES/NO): NO